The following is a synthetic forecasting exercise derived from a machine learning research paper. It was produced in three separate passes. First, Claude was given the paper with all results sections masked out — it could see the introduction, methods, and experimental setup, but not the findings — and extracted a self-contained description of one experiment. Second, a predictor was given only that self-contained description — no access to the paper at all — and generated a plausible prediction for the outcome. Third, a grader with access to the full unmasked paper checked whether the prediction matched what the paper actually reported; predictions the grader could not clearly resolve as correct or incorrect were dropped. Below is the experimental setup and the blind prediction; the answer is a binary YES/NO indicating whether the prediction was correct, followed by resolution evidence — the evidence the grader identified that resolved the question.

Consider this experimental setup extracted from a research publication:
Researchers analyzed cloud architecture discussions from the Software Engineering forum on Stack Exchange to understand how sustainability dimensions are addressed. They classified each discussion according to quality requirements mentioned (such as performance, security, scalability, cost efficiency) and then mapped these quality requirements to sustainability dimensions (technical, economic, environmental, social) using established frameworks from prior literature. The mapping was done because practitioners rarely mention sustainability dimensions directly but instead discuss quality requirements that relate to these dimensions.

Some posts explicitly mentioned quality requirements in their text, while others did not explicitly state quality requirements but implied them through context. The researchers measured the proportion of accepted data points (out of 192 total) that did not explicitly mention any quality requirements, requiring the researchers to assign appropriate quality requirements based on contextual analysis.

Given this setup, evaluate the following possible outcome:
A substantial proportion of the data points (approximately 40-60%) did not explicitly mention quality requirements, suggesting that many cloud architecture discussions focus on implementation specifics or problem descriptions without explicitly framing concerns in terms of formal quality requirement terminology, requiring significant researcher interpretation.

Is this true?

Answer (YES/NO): NO